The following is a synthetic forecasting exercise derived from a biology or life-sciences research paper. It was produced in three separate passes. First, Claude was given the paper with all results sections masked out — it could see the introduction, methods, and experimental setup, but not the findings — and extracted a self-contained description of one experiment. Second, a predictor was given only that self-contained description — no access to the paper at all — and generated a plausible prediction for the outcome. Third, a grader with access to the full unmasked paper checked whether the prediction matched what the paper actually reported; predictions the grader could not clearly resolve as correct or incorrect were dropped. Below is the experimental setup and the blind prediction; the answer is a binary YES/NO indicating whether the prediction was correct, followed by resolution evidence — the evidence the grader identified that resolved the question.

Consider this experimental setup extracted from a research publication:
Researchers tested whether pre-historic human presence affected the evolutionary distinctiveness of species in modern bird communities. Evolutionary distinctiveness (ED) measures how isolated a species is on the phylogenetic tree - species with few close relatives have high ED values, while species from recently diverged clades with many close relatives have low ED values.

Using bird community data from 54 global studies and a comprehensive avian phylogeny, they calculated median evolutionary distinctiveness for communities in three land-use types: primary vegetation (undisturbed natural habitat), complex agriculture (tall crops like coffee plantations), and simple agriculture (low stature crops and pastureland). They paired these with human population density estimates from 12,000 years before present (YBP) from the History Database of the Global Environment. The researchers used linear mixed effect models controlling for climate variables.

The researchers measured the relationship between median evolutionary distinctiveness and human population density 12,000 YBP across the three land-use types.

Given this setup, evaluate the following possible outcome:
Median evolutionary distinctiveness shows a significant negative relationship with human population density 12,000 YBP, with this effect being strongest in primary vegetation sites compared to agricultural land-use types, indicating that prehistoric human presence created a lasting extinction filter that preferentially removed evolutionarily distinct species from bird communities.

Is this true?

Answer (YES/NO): NO